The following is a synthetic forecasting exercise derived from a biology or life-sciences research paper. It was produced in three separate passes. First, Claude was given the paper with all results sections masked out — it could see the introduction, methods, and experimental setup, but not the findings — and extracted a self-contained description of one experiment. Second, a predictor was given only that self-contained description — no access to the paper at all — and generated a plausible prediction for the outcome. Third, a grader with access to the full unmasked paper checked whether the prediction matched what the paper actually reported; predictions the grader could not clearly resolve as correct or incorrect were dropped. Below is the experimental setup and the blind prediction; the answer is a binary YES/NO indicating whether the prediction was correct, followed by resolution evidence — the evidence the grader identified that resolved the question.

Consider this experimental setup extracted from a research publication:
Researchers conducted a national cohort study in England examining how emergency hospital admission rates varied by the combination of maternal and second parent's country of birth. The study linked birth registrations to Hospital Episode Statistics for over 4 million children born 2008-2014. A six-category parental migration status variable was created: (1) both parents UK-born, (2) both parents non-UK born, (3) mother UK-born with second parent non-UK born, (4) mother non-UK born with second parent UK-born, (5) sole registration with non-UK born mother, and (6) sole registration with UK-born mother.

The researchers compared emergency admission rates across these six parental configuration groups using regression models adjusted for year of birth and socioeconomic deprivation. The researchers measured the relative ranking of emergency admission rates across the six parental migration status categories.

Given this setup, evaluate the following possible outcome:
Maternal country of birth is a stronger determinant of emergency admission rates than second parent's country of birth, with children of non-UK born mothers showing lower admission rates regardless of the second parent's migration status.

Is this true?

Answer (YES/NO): NO